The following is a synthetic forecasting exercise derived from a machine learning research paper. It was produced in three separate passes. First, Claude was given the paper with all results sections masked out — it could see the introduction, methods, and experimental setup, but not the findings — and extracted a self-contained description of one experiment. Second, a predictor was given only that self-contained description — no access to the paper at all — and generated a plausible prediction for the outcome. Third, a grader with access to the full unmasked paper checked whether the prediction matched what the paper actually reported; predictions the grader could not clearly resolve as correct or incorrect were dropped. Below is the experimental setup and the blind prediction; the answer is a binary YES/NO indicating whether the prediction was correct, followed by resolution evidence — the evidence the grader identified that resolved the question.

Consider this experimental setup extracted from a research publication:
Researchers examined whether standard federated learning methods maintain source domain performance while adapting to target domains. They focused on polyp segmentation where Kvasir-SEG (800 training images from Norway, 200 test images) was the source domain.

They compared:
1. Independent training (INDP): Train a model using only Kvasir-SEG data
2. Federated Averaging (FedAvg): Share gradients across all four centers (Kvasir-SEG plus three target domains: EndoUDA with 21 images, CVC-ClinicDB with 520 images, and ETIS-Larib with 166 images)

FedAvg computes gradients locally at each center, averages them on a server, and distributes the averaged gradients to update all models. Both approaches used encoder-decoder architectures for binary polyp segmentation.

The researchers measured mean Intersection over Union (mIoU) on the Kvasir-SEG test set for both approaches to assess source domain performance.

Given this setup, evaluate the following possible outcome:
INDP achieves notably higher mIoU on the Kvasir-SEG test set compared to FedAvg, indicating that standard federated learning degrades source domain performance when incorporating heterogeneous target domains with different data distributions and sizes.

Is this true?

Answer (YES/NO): NO